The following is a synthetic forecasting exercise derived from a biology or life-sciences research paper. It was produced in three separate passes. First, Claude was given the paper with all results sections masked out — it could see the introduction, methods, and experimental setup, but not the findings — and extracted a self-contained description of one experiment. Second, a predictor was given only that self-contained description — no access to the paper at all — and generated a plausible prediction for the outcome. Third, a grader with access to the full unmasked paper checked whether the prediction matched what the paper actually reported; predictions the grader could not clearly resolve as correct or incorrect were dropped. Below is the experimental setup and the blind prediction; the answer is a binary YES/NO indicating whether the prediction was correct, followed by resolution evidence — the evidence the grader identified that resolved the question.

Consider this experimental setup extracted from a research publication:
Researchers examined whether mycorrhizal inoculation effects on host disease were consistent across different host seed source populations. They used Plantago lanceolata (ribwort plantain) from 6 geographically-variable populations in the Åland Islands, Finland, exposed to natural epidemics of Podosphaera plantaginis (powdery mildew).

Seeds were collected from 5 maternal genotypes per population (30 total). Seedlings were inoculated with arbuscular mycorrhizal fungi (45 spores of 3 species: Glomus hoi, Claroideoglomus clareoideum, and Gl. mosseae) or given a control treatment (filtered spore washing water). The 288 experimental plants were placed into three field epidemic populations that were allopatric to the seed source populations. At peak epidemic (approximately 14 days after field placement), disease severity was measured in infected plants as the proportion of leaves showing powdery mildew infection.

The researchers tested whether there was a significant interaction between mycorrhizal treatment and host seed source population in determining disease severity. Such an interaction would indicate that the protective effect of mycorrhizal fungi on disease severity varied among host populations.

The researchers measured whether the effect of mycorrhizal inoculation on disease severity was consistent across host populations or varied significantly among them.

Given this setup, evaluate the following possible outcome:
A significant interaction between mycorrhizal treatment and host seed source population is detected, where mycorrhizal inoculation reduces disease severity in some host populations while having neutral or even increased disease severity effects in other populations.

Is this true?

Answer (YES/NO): YES